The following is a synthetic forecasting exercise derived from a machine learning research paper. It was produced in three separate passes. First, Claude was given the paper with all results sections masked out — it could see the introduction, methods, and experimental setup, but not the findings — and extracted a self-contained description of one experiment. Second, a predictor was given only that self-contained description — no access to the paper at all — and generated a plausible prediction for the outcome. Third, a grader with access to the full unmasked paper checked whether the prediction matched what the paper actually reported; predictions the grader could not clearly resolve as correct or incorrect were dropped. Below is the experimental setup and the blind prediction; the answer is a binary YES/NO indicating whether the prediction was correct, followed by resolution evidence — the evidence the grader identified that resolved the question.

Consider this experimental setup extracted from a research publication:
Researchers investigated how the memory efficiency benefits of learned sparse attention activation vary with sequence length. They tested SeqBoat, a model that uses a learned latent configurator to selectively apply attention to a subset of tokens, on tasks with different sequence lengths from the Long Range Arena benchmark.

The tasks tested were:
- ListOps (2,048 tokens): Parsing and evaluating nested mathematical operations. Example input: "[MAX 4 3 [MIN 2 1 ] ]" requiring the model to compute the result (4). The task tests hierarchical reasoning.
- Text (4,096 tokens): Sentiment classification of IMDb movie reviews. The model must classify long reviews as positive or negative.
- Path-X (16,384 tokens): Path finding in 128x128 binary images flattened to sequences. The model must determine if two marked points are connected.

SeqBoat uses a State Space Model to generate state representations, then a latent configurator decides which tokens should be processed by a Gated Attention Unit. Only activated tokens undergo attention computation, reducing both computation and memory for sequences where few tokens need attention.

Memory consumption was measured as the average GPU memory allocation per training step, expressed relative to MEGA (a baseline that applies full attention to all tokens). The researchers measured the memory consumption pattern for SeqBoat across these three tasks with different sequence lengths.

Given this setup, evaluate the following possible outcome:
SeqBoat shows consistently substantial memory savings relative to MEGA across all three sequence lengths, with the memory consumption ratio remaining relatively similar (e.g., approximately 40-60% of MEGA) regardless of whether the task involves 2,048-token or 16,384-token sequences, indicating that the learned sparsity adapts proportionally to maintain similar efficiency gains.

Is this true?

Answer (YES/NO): NO